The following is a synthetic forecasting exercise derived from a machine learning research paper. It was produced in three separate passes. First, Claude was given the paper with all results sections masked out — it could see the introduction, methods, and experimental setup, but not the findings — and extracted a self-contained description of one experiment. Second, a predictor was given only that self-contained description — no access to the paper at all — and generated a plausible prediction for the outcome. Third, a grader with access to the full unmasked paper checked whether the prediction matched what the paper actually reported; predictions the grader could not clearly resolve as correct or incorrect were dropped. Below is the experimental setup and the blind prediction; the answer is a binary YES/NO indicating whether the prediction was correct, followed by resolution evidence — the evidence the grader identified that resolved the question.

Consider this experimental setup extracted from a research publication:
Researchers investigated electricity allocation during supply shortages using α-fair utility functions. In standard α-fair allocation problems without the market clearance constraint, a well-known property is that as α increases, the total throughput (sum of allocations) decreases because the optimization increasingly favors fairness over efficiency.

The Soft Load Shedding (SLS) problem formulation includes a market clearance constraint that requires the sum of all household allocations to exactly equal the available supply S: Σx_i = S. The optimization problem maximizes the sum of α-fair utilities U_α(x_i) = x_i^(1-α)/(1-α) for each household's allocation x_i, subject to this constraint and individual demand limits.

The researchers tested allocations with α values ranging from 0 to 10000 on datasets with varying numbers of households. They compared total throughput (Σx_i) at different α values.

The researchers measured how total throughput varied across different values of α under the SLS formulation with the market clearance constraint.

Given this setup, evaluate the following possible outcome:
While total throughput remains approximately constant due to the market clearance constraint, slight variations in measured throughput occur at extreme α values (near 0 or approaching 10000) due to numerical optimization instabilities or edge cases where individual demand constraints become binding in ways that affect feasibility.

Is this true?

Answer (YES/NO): NO